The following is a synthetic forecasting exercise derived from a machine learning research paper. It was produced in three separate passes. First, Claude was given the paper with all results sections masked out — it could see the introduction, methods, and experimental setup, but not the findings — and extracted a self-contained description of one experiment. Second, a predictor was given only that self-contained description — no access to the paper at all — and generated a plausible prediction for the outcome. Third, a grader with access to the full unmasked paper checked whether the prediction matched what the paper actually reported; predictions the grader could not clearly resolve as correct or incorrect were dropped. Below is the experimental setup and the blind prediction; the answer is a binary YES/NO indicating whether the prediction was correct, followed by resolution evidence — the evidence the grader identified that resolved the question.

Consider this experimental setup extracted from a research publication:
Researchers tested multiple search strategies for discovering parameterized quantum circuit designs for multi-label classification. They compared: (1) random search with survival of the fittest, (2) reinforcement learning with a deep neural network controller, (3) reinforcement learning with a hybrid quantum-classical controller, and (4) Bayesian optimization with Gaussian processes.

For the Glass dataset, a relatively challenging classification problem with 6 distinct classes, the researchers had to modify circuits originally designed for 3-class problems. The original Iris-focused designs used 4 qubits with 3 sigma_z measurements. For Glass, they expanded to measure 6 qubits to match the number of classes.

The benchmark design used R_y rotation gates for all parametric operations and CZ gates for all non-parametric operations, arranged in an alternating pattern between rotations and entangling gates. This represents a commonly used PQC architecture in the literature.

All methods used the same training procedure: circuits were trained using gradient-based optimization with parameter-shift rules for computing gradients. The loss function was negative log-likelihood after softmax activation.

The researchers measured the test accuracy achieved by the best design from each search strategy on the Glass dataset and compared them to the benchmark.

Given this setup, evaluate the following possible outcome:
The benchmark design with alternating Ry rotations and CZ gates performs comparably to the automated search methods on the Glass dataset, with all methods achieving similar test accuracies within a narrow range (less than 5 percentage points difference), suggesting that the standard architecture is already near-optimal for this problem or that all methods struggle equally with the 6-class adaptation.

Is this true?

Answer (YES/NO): NO